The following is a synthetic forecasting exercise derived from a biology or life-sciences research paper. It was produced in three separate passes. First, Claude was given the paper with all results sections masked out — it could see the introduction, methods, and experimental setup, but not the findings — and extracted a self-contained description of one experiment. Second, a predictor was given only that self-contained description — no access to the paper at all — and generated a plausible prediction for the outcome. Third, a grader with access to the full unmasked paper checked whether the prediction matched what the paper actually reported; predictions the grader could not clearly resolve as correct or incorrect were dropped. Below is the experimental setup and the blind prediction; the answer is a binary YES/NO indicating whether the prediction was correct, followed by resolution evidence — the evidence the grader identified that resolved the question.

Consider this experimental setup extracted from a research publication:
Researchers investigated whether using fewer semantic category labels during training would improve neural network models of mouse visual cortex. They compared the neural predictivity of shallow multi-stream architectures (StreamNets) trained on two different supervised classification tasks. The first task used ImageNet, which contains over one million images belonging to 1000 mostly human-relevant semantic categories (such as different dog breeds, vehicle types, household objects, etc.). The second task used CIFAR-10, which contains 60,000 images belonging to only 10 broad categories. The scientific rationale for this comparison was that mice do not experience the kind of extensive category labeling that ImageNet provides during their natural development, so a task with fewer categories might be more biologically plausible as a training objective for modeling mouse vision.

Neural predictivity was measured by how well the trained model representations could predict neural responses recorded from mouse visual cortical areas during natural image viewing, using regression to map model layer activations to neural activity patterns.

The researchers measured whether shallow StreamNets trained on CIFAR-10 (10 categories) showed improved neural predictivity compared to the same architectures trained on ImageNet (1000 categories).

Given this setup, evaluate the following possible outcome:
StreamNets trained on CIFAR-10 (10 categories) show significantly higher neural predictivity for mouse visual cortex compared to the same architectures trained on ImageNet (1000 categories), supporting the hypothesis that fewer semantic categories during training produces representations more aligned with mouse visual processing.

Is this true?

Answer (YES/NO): NO